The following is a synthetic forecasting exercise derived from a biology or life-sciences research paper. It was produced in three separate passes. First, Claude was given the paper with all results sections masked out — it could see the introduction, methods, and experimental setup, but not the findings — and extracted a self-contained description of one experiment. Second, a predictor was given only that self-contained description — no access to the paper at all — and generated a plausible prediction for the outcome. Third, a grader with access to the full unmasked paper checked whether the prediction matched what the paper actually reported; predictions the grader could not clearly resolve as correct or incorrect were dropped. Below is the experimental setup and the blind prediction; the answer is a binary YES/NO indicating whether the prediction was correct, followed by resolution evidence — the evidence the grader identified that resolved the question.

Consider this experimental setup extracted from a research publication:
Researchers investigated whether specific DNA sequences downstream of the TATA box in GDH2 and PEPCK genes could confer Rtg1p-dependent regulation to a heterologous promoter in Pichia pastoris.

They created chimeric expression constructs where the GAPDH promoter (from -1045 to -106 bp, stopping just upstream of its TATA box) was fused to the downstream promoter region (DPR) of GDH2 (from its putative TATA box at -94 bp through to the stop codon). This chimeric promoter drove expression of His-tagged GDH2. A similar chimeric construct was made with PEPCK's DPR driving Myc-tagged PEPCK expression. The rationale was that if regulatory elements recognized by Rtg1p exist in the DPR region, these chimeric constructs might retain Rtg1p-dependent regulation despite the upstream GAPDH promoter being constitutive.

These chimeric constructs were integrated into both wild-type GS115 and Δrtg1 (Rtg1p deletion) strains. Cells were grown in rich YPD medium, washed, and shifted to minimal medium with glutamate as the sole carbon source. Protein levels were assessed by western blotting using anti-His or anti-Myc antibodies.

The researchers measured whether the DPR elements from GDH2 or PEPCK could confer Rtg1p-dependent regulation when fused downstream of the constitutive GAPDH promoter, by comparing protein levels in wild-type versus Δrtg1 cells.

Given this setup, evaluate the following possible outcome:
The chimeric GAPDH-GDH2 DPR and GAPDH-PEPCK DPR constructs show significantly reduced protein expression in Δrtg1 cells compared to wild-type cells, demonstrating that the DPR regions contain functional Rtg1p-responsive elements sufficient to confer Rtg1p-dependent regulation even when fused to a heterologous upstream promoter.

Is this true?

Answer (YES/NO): YES